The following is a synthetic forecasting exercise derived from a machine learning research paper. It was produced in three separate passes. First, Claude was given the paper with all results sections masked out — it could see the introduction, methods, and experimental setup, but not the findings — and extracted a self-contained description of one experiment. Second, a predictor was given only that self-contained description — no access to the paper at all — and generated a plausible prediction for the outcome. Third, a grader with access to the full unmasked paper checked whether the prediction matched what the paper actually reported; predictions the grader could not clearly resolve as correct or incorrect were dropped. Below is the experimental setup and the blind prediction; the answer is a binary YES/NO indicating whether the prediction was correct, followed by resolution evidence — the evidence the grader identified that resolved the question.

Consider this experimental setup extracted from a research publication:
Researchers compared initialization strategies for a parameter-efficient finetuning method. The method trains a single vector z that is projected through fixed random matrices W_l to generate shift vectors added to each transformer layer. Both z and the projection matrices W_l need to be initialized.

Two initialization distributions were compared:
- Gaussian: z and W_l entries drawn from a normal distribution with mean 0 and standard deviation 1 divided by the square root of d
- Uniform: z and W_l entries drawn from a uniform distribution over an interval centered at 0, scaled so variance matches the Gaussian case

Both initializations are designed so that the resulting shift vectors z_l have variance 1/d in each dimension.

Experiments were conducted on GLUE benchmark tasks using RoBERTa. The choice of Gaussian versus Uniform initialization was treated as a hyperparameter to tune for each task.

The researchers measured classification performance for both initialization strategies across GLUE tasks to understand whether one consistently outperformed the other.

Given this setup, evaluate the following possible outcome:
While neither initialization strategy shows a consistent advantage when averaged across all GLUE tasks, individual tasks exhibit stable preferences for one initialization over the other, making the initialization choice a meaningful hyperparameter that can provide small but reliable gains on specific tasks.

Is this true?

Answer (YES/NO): YES